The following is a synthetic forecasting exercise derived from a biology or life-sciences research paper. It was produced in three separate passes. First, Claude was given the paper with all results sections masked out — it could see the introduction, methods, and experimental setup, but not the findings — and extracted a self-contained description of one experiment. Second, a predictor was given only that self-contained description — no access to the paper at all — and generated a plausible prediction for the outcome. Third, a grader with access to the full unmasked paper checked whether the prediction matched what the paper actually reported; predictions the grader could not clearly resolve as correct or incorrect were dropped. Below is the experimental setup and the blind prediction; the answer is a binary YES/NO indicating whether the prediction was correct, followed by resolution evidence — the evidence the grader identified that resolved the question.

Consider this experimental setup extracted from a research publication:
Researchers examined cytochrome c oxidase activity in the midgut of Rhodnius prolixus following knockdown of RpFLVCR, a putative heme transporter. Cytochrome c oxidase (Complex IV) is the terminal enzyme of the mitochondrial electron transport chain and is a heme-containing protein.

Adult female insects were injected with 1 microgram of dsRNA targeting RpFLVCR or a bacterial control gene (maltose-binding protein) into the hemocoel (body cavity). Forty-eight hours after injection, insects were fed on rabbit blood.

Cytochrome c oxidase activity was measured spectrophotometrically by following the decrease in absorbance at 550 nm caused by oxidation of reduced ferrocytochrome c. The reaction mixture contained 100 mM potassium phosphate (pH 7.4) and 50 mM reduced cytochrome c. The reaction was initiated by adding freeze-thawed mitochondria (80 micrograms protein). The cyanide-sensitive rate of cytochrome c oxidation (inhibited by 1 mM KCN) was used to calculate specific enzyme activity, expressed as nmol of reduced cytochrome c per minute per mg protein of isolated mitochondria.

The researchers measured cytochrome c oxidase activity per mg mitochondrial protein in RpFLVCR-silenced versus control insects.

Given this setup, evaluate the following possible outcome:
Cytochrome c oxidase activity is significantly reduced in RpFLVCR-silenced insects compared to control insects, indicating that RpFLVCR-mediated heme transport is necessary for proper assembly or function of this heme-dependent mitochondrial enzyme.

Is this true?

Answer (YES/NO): YES